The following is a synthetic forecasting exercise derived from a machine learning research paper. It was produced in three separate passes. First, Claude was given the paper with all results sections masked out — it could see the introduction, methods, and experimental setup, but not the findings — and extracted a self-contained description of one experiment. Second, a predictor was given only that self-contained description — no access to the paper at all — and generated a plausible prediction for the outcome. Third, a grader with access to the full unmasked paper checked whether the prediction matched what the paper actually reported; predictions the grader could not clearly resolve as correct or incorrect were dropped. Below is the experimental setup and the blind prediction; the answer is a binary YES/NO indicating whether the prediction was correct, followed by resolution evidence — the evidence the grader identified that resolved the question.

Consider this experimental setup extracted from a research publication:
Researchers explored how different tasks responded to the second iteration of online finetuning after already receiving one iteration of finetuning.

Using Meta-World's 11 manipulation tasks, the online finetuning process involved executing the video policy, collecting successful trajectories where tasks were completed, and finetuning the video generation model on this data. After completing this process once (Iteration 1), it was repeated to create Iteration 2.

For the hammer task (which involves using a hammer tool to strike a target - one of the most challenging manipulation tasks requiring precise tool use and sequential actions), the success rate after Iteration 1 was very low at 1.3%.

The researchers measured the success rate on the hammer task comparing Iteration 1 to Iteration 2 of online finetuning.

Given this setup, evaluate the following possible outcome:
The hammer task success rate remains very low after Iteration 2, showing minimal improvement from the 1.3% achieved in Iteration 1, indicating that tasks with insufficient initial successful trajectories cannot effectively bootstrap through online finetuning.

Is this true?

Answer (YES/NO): YES